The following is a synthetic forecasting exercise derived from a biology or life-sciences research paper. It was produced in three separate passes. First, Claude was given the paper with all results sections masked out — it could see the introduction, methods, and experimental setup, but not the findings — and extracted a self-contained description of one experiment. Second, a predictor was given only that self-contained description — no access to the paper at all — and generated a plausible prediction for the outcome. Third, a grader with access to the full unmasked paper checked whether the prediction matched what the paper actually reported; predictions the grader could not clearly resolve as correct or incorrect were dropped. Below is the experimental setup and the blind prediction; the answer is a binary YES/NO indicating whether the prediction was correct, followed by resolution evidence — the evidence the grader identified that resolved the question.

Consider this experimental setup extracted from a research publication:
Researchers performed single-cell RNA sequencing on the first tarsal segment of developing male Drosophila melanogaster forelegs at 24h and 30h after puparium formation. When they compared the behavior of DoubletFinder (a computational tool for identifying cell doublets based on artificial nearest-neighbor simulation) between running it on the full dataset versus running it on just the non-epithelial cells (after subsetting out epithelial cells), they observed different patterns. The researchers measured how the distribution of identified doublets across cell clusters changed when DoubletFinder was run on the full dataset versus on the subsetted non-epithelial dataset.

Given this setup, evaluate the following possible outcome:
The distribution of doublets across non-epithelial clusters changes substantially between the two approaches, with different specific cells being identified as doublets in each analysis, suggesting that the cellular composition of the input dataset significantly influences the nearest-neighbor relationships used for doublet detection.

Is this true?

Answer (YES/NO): YES